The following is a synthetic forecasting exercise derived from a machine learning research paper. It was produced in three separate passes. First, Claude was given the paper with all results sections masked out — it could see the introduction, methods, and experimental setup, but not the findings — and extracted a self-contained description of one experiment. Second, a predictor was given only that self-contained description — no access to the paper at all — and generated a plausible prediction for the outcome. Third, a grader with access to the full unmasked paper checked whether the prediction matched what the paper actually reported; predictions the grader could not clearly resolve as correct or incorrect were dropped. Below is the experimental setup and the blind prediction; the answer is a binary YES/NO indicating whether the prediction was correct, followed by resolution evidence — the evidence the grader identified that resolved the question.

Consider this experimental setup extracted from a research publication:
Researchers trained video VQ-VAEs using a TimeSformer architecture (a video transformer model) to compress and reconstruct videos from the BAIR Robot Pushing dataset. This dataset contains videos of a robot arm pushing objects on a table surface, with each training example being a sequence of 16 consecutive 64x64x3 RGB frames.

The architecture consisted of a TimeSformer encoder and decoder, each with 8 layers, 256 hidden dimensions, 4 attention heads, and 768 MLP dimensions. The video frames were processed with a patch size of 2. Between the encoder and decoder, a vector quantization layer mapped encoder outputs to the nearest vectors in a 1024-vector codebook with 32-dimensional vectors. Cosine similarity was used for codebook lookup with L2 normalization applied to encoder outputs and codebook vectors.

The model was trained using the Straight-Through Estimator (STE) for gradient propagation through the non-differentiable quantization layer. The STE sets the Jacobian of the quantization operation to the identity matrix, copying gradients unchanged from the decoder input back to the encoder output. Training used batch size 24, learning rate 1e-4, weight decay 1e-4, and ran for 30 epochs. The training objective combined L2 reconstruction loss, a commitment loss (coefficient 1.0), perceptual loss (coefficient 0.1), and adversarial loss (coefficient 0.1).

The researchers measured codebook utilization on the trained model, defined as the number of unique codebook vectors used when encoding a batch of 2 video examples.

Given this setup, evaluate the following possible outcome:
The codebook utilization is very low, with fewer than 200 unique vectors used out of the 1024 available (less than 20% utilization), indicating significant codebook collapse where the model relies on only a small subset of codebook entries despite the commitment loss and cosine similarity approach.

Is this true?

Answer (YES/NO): YES